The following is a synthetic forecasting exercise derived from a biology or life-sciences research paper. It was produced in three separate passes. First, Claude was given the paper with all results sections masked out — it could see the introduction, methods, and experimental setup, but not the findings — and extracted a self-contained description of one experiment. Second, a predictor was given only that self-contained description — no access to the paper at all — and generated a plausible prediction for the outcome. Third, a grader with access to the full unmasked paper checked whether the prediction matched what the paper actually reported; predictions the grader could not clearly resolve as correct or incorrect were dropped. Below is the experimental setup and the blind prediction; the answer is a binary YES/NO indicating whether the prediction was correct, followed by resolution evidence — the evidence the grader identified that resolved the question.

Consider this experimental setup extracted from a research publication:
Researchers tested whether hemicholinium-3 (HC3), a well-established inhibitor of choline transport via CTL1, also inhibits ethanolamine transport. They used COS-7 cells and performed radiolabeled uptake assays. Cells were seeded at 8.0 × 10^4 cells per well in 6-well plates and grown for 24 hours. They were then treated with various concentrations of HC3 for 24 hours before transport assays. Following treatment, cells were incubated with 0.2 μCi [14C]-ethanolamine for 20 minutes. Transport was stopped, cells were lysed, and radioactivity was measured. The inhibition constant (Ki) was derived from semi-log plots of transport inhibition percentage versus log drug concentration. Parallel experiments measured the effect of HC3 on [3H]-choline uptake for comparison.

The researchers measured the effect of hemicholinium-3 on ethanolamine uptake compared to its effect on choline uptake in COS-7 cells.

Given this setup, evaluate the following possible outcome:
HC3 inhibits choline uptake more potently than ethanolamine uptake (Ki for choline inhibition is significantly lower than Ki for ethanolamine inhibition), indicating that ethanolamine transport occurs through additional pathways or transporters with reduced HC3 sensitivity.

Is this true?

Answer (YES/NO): NO